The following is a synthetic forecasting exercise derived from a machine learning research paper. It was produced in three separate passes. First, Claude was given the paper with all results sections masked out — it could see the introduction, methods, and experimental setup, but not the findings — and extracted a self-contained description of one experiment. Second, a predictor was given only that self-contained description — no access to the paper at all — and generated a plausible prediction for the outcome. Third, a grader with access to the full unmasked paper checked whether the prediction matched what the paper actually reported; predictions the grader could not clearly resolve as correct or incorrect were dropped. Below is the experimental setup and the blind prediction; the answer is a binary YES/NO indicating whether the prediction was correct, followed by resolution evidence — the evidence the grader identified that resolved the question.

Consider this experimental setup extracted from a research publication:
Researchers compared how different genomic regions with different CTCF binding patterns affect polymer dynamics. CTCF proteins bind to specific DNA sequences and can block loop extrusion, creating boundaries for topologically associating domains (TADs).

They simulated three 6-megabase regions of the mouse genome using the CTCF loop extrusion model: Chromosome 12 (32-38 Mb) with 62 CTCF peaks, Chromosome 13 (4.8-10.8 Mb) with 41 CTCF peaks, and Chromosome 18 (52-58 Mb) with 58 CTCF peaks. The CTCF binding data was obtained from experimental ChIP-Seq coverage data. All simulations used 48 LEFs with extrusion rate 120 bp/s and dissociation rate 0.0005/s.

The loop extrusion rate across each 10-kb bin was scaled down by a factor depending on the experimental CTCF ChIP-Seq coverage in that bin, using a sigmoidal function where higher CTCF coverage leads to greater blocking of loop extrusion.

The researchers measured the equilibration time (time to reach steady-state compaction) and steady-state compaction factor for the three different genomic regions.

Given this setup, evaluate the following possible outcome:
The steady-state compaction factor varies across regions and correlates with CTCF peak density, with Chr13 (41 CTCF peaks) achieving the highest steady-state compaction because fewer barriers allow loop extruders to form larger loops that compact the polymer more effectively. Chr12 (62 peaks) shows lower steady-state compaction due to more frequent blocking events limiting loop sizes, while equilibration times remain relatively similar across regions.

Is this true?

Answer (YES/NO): NO